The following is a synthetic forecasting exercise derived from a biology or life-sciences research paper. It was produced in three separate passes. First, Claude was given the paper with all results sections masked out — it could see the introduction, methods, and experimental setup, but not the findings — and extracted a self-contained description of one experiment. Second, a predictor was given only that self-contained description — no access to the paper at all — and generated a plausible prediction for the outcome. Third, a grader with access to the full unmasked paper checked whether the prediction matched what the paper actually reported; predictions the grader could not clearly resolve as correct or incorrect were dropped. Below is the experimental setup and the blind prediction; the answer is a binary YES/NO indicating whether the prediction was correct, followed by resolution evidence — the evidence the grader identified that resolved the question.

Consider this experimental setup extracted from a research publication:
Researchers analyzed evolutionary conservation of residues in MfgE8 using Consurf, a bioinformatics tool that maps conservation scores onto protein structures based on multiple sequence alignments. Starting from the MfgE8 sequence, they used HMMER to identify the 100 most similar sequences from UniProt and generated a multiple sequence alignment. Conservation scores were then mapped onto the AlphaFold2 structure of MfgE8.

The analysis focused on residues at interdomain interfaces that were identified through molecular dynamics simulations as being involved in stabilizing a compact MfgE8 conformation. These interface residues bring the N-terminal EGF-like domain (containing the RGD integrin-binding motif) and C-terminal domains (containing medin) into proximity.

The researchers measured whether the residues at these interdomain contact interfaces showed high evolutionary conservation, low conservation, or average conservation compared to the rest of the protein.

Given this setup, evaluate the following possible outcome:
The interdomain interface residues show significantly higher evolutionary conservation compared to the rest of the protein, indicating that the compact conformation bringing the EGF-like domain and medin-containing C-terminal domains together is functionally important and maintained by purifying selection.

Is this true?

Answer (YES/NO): YES